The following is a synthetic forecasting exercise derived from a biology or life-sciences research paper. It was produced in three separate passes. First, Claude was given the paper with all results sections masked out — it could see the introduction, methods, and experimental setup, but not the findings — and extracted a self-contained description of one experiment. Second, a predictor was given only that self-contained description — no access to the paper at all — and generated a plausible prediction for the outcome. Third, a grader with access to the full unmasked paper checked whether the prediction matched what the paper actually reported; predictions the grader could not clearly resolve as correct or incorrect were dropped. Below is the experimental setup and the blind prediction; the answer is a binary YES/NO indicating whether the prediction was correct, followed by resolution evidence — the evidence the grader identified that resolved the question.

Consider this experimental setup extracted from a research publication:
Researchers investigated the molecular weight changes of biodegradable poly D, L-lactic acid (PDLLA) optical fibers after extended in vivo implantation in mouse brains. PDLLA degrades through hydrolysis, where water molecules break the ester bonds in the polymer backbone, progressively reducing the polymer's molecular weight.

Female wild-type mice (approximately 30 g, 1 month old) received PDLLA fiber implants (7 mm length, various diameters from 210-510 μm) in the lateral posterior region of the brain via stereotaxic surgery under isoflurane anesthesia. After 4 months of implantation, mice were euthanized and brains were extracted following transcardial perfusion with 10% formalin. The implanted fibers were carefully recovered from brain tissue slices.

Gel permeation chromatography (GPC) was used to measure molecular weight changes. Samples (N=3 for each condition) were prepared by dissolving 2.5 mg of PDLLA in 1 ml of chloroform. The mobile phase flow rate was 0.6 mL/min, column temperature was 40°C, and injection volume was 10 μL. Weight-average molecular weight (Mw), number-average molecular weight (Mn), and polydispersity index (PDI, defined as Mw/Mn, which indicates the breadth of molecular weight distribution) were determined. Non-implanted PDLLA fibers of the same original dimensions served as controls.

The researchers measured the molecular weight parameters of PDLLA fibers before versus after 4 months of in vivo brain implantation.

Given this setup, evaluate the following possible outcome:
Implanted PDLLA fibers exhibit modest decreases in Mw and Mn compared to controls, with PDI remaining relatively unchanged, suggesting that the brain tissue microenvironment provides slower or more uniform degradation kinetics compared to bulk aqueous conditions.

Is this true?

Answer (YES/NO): NO